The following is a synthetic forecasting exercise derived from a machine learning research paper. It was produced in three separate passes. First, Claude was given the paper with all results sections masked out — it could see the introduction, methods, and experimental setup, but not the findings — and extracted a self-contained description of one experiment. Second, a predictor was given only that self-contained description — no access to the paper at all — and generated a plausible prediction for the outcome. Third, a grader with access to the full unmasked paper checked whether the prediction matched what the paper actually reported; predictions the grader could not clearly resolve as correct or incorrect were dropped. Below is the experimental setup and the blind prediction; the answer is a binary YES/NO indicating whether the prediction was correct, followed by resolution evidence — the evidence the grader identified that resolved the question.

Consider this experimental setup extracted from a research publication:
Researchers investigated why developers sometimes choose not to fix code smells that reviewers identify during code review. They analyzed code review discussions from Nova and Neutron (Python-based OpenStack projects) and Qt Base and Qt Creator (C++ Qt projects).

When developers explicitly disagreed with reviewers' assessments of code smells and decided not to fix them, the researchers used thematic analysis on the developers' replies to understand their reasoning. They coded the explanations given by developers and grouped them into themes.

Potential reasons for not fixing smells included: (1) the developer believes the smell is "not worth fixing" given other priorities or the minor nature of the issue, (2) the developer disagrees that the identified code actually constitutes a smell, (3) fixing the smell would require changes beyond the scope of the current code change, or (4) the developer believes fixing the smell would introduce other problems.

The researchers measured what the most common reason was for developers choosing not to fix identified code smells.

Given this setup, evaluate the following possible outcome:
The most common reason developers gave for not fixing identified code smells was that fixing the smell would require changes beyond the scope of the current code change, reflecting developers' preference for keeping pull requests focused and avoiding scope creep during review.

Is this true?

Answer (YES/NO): NO